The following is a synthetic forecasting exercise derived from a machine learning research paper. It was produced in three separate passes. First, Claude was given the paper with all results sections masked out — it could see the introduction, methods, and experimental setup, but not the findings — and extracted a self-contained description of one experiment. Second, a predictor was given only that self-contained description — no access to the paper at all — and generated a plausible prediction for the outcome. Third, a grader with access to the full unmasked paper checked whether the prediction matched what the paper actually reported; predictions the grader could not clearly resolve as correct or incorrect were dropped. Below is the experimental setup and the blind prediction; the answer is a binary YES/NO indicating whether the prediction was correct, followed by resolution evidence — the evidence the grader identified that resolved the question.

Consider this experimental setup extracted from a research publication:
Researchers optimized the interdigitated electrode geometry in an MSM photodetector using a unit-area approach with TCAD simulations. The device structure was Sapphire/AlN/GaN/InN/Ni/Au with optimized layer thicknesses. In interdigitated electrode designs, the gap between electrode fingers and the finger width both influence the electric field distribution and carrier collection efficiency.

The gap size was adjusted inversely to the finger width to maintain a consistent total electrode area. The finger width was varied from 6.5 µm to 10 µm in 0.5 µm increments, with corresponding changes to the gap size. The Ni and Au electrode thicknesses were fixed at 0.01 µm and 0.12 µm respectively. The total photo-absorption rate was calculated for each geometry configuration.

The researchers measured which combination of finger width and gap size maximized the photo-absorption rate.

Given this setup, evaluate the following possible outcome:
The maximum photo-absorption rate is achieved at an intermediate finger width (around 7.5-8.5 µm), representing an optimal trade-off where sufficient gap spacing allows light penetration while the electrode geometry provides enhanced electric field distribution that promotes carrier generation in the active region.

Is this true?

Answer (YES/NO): YES